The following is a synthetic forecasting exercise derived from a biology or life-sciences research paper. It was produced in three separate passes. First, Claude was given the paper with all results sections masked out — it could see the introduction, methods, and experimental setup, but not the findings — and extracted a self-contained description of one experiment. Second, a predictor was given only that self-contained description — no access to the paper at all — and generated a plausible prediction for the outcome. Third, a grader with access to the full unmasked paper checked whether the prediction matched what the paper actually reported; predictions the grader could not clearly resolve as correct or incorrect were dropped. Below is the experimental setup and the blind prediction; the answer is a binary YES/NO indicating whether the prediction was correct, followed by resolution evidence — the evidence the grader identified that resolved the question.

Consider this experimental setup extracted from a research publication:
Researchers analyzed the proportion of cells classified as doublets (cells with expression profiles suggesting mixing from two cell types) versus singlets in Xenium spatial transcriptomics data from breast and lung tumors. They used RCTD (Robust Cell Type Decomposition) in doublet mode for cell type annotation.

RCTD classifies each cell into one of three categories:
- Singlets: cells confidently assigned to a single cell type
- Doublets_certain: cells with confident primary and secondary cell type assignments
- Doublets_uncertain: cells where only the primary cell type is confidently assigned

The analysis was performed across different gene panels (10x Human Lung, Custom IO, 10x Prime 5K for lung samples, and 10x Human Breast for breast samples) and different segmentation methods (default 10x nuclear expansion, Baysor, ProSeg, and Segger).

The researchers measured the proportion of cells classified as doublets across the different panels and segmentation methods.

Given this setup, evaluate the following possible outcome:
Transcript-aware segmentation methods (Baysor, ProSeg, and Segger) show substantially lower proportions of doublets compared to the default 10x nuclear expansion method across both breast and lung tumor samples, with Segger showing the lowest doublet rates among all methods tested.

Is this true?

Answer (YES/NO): NO